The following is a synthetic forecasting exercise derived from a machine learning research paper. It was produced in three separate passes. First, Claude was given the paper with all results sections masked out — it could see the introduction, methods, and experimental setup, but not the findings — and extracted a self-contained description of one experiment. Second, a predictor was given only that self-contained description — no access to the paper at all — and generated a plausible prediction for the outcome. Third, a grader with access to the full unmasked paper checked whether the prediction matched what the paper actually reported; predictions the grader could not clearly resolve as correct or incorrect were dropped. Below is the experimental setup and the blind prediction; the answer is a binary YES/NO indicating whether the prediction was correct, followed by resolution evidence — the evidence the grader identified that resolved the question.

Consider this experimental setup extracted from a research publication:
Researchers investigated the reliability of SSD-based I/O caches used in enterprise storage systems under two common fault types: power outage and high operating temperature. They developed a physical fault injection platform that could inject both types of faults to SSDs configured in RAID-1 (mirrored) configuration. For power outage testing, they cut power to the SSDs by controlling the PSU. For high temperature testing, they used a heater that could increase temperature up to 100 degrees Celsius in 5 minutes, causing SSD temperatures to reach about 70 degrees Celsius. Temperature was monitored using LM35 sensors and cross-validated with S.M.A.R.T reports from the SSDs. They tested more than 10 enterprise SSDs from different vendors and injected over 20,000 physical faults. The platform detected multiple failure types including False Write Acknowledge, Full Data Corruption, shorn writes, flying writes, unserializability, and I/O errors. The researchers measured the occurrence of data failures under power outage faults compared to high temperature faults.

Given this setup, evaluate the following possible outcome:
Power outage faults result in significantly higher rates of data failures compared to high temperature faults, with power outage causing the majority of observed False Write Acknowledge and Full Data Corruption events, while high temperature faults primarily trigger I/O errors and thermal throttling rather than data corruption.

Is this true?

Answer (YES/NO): NO